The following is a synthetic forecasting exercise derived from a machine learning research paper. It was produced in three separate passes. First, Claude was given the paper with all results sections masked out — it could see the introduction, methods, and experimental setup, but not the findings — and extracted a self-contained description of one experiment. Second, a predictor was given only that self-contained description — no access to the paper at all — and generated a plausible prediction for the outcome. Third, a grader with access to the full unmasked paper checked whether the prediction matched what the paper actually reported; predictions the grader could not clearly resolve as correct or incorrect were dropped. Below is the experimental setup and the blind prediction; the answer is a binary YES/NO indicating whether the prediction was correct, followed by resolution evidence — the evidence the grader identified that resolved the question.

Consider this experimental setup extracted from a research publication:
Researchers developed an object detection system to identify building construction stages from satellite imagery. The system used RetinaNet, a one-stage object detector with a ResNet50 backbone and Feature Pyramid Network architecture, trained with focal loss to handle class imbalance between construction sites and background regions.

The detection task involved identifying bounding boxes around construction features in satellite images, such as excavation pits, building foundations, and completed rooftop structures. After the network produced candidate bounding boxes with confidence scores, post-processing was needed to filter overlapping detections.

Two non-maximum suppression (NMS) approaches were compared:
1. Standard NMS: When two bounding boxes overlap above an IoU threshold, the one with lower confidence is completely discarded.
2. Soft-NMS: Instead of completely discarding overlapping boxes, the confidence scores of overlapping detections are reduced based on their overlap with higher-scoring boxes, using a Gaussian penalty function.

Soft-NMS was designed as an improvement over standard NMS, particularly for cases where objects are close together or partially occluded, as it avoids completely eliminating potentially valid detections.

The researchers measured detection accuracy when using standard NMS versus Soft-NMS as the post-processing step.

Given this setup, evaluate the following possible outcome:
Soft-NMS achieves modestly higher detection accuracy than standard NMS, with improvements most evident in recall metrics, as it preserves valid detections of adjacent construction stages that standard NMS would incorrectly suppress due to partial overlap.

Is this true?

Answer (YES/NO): NO